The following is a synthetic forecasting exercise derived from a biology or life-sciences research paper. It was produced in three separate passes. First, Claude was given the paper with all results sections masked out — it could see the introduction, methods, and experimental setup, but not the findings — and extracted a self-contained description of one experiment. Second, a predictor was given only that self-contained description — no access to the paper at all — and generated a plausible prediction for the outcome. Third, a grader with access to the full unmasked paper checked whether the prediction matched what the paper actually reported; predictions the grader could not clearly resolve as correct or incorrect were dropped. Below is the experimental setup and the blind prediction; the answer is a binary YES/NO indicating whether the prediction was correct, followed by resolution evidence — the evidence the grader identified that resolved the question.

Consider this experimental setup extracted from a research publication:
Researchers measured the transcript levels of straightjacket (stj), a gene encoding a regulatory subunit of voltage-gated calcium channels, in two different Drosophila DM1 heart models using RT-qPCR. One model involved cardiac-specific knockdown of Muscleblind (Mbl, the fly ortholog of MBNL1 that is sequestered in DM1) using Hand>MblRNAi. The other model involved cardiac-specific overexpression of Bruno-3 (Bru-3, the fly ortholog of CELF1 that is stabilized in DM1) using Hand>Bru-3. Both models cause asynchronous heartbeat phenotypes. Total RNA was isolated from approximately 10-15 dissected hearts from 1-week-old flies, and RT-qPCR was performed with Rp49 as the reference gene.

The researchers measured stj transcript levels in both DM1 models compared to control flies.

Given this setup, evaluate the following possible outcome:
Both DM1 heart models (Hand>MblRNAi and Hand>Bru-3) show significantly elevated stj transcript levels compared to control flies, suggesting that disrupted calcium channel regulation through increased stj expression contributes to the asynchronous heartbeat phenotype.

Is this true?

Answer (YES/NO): YES